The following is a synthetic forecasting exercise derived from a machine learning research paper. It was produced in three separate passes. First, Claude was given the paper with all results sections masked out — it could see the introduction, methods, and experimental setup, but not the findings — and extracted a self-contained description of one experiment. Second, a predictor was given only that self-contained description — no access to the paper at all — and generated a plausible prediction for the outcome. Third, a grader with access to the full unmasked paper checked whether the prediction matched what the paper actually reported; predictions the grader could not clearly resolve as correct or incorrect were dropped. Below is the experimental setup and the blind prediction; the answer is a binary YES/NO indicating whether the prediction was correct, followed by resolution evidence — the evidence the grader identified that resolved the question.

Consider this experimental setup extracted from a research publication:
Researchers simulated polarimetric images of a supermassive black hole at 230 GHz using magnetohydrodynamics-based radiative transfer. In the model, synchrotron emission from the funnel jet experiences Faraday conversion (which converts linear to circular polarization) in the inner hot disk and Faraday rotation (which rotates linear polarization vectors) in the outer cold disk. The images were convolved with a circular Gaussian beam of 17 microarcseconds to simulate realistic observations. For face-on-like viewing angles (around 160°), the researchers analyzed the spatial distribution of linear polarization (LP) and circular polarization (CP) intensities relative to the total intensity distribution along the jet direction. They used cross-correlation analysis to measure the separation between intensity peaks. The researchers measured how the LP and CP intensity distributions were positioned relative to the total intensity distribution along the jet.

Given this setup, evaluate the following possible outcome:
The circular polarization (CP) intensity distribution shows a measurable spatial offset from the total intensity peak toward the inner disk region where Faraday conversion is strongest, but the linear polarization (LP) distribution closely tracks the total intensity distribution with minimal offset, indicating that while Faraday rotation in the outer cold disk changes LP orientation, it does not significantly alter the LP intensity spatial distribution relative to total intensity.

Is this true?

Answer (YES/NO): NO